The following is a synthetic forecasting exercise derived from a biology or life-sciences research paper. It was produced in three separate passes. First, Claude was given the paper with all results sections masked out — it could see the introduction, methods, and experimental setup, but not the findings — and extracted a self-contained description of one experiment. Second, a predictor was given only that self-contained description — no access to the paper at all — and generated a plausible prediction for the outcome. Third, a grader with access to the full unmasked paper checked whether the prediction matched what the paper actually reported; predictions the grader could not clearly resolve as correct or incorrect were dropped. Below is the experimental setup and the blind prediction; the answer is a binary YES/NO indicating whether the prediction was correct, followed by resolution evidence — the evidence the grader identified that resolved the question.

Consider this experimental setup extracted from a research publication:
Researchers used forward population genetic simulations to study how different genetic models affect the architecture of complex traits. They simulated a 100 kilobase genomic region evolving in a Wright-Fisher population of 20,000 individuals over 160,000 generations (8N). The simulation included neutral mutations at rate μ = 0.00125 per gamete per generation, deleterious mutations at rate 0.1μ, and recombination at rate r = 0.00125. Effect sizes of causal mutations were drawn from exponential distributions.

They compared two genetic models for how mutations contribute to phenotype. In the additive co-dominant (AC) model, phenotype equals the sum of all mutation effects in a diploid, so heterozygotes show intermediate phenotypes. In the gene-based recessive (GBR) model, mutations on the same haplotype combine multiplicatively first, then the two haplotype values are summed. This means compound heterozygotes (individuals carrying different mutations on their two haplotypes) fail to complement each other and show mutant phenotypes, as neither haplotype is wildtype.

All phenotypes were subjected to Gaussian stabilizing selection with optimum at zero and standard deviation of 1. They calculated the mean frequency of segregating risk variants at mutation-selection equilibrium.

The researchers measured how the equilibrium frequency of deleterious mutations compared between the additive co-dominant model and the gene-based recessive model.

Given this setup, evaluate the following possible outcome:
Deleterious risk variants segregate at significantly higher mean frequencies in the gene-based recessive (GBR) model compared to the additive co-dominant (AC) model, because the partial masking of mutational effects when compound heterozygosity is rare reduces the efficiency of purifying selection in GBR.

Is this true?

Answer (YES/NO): YES